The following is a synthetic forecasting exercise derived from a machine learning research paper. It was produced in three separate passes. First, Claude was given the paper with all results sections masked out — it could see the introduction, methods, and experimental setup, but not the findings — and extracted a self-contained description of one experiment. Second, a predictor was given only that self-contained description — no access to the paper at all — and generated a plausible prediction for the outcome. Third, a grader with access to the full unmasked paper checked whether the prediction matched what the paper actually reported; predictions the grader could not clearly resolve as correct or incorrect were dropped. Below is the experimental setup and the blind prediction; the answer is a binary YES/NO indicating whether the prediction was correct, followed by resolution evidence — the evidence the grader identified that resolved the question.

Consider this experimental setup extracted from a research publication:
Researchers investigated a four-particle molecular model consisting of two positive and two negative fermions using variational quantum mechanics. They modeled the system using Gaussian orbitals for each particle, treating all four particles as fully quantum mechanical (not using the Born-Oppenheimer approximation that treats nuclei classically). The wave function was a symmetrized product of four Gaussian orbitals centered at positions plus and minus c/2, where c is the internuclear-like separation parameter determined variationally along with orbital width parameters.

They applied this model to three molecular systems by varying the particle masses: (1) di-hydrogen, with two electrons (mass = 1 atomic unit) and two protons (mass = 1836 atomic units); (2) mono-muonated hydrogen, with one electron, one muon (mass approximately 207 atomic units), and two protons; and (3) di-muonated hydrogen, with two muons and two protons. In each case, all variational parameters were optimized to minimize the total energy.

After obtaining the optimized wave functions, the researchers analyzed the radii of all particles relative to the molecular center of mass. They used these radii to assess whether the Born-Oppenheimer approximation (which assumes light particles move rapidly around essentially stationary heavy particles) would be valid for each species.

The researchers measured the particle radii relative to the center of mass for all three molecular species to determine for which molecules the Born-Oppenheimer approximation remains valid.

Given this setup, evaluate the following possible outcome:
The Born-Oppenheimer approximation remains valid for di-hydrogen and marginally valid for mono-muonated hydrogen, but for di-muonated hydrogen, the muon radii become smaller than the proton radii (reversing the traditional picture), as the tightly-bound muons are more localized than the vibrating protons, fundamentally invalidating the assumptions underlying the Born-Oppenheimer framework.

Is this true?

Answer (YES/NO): NO